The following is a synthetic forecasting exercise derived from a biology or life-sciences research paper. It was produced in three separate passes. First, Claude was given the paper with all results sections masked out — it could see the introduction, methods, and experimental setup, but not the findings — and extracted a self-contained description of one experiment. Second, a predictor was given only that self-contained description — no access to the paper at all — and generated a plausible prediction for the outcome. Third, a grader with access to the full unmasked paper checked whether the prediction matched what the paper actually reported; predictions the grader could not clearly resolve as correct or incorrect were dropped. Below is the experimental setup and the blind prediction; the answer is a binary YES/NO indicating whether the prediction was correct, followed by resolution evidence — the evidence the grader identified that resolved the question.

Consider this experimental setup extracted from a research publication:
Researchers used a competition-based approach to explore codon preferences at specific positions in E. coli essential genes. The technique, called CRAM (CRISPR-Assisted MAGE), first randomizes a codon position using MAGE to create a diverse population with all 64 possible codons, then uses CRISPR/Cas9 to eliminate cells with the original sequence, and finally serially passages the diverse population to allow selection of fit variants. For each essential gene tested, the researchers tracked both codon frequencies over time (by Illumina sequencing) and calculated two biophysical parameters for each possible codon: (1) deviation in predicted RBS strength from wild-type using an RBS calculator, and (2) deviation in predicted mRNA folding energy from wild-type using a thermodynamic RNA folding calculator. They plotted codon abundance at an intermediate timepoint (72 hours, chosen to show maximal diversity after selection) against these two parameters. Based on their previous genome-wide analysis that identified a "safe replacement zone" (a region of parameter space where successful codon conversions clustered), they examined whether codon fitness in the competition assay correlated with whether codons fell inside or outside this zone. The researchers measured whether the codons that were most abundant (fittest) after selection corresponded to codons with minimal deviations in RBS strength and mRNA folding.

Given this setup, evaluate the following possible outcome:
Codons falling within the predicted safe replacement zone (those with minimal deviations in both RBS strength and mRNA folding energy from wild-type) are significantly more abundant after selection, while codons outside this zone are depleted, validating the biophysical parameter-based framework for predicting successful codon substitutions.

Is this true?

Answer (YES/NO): YES